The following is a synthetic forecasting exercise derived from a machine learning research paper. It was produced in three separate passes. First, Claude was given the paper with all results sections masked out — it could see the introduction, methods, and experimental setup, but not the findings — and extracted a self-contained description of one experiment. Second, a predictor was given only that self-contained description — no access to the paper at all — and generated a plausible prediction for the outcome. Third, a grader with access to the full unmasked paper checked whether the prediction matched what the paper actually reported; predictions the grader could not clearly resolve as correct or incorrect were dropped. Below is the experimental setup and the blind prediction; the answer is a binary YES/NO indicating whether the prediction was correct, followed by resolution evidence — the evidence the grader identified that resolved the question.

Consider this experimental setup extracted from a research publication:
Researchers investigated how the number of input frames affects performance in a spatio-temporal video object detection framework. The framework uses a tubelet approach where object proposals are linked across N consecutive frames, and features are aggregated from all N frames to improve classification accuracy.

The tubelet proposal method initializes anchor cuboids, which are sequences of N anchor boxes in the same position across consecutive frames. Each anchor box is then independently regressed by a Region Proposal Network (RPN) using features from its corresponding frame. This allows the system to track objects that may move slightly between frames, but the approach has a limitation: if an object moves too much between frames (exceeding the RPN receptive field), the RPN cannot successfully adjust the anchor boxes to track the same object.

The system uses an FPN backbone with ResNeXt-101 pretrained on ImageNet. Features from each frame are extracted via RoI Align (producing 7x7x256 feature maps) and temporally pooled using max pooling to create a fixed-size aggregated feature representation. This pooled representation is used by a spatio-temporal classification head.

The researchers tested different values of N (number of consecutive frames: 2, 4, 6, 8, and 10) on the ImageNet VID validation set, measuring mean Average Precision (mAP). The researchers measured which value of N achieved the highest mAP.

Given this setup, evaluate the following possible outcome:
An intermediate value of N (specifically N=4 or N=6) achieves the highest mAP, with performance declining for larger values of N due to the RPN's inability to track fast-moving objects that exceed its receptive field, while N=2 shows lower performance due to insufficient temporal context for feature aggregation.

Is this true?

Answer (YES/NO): NO